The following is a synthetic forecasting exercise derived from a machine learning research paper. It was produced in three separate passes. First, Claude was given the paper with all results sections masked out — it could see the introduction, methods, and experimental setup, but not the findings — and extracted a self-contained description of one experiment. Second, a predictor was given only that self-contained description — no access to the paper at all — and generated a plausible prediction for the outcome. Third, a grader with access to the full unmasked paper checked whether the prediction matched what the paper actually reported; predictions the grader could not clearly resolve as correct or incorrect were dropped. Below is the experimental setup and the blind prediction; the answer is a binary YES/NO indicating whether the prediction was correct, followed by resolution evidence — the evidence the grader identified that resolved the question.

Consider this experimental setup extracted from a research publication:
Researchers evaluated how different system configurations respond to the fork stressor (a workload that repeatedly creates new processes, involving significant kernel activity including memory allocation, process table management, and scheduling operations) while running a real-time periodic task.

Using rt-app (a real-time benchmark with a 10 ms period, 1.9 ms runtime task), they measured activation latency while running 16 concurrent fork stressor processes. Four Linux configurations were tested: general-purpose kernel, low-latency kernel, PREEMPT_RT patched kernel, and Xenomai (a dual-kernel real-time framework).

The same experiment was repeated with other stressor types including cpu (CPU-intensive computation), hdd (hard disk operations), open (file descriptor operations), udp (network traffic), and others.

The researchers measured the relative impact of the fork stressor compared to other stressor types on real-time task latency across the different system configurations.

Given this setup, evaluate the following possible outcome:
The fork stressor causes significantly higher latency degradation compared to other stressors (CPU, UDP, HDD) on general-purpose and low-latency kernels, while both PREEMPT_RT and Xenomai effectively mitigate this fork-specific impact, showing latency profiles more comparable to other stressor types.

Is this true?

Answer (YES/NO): NO